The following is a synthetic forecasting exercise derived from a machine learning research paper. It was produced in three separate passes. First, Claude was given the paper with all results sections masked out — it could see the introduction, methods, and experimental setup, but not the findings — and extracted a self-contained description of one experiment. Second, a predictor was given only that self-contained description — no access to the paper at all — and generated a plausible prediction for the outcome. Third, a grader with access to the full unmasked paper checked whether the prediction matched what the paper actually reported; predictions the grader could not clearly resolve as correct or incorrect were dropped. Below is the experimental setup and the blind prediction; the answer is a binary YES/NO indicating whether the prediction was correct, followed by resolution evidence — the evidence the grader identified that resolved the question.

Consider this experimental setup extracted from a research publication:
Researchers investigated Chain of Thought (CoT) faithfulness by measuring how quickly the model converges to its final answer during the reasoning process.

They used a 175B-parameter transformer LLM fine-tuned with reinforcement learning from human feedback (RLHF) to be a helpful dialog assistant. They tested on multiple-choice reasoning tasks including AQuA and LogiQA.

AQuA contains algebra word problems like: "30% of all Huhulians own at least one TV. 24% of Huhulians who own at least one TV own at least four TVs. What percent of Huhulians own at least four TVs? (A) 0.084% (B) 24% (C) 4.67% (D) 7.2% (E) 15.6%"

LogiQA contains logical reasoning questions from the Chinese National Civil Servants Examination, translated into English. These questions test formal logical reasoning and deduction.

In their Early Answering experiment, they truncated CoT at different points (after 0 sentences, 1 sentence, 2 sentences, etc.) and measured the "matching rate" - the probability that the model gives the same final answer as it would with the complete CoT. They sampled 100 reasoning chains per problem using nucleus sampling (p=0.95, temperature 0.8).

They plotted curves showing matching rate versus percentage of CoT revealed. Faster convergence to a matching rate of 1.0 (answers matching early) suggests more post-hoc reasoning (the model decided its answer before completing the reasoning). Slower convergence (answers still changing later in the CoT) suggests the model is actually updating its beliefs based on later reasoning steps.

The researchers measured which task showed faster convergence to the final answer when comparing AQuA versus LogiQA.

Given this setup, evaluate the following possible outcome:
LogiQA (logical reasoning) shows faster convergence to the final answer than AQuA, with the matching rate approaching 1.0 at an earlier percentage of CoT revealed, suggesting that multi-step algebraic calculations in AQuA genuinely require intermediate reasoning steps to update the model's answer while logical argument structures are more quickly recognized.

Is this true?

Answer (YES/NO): YES